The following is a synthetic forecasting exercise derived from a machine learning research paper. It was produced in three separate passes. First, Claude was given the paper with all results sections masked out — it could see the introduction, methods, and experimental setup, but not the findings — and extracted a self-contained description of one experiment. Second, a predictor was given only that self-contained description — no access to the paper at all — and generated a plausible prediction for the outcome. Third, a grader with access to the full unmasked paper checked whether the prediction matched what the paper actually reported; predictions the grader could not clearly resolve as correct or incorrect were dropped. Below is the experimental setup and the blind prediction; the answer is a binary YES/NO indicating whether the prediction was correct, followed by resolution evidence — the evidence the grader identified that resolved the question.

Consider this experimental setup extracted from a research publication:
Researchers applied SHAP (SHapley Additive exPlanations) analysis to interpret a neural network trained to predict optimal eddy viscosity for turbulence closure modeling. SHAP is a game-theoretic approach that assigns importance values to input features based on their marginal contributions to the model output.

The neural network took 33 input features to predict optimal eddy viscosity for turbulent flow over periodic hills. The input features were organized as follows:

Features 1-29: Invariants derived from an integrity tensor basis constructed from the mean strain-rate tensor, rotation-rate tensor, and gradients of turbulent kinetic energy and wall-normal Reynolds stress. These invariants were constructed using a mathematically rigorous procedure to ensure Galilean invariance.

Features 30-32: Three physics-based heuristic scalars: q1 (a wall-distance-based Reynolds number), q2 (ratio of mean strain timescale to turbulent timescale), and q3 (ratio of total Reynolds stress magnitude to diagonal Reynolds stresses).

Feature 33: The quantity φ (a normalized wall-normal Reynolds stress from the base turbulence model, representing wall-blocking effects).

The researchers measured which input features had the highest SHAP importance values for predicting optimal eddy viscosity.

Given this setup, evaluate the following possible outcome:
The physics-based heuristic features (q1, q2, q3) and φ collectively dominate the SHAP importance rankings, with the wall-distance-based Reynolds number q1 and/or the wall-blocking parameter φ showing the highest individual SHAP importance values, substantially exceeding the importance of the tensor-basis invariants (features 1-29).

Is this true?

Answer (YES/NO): NO